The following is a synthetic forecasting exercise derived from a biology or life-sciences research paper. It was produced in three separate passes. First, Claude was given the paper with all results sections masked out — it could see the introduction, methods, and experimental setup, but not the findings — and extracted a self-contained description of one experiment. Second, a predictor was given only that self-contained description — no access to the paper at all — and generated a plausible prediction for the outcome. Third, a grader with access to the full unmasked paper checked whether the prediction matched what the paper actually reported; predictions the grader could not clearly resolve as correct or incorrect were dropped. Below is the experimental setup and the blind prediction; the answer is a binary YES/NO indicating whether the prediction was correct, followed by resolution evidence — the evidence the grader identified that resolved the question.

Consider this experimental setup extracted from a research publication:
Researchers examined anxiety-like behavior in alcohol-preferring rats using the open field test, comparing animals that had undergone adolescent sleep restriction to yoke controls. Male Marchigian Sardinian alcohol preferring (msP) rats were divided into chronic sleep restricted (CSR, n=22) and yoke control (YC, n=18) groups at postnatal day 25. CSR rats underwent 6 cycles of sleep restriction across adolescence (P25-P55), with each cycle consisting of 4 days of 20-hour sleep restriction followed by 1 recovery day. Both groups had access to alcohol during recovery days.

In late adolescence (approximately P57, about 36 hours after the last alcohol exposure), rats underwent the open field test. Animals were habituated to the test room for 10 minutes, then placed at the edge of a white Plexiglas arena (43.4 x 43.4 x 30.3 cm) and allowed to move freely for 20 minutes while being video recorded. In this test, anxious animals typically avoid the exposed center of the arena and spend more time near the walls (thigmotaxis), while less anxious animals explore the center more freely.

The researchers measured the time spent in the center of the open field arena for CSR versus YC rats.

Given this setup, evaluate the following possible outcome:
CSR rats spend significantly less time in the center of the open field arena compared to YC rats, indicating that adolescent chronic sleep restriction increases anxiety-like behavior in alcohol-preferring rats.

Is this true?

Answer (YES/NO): NO